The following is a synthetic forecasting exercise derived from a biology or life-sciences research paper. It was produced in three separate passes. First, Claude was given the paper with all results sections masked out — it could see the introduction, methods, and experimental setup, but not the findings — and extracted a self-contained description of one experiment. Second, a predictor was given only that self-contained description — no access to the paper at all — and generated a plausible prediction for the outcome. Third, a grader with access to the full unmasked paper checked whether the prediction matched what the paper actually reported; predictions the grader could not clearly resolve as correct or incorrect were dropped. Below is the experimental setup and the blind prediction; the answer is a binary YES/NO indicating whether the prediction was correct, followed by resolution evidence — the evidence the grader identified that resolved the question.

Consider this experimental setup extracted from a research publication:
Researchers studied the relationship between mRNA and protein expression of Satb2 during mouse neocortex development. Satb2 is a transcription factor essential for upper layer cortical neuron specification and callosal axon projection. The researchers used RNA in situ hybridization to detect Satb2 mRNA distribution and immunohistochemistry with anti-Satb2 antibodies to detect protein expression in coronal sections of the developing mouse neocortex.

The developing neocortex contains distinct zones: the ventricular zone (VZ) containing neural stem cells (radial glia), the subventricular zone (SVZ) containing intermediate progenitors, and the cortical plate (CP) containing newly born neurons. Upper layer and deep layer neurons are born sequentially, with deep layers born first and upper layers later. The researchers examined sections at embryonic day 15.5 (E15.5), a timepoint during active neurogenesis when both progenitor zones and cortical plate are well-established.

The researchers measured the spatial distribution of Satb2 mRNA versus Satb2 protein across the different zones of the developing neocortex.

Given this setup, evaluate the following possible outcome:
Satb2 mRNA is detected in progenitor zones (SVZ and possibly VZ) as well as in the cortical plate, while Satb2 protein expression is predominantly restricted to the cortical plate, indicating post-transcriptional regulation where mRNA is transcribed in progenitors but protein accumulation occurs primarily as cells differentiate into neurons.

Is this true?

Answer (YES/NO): YES